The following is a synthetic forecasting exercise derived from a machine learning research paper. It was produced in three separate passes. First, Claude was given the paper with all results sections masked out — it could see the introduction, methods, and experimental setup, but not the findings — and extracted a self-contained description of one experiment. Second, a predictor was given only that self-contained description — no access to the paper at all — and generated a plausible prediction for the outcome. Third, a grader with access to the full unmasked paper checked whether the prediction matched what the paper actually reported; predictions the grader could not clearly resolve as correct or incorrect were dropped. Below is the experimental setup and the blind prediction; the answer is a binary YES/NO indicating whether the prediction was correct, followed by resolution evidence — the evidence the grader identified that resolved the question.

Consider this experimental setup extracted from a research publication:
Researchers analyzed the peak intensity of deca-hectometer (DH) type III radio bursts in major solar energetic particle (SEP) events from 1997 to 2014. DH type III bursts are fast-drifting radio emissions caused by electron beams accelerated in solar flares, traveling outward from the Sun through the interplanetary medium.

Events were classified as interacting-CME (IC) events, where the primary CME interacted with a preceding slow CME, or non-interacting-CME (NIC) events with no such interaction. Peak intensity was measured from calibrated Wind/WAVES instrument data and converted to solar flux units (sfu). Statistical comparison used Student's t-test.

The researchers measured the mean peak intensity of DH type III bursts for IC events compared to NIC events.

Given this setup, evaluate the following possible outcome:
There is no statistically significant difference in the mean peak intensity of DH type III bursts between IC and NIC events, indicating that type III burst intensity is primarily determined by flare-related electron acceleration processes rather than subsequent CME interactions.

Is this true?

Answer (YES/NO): YES